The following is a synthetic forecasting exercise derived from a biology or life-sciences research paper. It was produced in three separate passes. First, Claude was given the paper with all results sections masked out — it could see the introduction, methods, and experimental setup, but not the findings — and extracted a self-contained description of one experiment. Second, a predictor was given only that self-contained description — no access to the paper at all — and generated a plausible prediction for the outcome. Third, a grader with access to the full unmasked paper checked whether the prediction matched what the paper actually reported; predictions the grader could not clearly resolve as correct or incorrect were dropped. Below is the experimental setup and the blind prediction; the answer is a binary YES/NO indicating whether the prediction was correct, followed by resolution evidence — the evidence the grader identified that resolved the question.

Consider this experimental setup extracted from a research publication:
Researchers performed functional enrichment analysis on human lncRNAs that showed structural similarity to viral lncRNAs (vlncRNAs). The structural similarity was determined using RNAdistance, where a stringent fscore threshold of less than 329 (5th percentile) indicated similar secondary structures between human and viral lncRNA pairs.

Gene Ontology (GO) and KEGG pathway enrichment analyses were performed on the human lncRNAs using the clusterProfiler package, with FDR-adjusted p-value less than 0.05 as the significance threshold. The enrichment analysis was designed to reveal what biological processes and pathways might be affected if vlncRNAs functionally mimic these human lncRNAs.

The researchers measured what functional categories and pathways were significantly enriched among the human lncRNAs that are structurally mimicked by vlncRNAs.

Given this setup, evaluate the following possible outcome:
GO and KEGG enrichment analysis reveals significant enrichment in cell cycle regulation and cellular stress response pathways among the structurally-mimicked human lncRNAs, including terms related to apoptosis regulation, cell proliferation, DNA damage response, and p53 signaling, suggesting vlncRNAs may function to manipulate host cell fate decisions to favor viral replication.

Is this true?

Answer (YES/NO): NO